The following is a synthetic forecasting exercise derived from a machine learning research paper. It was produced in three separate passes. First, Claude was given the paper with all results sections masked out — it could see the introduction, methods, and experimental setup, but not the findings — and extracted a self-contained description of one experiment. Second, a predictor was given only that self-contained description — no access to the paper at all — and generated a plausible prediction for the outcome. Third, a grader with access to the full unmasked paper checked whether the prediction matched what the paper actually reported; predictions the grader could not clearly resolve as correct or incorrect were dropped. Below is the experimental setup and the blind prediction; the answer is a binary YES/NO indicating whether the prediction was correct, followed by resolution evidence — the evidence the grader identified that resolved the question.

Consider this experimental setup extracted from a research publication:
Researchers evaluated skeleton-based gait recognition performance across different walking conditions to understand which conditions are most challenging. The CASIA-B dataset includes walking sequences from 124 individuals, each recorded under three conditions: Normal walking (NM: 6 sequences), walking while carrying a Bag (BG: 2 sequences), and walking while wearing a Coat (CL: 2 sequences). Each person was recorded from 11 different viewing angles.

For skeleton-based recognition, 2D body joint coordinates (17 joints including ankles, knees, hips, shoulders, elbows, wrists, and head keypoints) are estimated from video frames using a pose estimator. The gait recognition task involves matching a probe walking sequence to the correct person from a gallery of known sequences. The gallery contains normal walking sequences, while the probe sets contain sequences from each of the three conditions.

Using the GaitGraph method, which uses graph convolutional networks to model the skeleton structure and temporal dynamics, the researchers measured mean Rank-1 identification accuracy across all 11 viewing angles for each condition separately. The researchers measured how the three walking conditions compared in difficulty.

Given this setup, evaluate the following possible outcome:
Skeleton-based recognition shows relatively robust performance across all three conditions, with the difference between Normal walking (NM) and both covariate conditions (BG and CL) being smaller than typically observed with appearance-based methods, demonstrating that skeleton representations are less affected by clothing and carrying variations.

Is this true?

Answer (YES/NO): NO